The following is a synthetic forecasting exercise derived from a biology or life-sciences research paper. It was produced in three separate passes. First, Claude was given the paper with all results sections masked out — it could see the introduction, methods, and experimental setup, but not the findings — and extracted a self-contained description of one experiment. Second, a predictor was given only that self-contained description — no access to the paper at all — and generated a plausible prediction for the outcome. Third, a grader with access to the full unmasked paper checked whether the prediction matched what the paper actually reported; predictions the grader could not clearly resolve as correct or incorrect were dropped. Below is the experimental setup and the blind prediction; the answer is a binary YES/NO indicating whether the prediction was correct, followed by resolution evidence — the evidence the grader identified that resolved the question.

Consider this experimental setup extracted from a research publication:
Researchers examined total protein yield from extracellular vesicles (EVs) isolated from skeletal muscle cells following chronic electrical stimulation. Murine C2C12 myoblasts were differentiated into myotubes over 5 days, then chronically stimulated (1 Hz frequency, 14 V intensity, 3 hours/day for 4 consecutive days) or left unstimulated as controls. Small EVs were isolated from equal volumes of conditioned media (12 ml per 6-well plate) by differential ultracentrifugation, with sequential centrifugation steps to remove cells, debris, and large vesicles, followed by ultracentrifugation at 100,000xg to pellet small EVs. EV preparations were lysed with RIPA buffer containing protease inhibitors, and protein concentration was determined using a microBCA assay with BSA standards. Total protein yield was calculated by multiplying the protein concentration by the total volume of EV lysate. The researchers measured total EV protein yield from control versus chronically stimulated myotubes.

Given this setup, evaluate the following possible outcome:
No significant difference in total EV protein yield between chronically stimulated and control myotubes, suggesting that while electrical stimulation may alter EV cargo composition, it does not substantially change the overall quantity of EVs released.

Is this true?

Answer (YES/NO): YES